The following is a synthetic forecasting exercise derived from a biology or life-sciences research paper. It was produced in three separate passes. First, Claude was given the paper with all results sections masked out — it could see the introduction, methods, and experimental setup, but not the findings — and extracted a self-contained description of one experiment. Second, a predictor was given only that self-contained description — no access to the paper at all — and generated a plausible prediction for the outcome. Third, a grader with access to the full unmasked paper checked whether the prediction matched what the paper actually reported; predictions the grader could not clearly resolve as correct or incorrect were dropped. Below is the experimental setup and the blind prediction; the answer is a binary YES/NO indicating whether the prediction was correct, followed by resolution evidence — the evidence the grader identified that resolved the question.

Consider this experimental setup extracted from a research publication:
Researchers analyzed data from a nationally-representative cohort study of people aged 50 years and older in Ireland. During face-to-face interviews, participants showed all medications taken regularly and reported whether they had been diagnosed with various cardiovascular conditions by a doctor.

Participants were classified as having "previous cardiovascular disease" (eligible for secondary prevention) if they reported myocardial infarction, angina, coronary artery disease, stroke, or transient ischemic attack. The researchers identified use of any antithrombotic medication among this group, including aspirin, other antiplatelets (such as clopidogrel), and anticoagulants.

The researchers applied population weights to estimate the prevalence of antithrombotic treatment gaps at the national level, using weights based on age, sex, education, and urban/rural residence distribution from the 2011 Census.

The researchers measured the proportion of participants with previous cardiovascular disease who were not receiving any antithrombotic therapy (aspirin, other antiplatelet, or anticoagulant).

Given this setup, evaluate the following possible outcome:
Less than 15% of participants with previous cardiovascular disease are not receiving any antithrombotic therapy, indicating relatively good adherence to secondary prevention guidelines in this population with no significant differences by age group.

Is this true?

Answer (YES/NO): NO